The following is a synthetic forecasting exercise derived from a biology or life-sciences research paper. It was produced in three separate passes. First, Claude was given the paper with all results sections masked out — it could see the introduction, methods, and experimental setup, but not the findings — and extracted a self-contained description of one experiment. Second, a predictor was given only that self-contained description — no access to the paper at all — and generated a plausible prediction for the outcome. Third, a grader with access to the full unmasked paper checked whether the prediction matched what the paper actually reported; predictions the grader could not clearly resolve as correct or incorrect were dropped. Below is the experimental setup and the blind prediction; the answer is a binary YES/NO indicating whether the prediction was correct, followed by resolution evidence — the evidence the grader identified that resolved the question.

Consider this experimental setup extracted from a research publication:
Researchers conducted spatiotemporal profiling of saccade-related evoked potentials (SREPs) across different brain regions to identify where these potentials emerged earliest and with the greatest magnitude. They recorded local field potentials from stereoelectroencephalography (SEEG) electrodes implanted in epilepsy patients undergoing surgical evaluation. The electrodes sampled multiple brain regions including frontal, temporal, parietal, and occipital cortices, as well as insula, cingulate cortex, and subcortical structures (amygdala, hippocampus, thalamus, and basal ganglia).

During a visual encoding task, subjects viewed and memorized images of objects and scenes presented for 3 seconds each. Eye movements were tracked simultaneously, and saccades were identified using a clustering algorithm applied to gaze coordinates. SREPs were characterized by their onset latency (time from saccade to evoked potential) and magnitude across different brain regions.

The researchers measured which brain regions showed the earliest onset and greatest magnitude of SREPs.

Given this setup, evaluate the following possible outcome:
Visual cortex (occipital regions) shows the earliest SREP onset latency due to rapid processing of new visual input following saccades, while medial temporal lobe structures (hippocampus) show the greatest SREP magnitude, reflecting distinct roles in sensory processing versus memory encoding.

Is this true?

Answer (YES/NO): NO